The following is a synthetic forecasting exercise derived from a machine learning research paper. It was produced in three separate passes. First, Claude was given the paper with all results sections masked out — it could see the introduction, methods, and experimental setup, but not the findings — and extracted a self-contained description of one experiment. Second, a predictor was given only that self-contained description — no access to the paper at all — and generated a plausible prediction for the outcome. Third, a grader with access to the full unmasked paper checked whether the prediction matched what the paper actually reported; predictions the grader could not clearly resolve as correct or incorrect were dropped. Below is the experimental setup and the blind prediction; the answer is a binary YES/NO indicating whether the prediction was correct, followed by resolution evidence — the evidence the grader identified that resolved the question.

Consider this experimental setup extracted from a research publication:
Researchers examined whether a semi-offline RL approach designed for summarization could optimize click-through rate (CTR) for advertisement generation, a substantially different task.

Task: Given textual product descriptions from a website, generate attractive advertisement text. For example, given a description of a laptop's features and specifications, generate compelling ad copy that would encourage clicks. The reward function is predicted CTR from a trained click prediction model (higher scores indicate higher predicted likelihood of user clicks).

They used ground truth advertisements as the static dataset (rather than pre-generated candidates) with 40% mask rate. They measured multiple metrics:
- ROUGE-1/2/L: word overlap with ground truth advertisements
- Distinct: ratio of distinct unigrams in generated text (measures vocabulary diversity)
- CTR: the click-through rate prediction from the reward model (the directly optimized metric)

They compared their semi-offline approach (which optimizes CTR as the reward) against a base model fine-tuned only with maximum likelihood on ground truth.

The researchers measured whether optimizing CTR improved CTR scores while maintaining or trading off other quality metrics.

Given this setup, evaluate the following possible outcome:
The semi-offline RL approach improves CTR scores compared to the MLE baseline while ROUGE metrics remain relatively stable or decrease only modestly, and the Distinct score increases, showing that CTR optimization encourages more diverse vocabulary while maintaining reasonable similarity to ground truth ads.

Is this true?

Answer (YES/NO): YES